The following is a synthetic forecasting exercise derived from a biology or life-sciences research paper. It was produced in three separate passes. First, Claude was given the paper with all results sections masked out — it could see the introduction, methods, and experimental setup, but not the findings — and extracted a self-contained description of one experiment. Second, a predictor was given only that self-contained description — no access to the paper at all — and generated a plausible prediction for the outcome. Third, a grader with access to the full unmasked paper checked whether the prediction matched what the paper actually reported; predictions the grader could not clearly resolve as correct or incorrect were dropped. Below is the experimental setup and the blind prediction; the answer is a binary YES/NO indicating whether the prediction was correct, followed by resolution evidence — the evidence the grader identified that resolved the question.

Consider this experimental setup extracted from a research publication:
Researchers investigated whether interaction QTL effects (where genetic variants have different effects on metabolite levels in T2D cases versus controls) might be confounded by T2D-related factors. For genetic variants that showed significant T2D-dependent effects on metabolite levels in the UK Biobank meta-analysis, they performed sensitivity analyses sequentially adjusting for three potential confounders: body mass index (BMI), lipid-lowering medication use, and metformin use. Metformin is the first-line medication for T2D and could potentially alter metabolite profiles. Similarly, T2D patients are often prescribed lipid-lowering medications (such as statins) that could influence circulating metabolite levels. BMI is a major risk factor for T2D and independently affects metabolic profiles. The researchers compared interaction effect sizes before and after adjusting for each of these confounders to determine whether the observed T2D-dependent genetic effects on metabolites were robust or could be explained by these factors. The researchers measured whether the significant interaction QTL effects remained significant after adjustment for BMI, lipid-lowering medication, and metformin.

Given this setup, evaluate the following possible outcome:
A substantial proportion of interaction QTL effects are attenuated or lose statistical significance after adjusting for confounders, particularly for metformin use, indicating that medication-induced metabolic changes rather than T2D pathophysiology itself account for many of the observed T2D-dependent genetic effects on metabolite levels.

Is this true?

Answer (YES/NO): NO